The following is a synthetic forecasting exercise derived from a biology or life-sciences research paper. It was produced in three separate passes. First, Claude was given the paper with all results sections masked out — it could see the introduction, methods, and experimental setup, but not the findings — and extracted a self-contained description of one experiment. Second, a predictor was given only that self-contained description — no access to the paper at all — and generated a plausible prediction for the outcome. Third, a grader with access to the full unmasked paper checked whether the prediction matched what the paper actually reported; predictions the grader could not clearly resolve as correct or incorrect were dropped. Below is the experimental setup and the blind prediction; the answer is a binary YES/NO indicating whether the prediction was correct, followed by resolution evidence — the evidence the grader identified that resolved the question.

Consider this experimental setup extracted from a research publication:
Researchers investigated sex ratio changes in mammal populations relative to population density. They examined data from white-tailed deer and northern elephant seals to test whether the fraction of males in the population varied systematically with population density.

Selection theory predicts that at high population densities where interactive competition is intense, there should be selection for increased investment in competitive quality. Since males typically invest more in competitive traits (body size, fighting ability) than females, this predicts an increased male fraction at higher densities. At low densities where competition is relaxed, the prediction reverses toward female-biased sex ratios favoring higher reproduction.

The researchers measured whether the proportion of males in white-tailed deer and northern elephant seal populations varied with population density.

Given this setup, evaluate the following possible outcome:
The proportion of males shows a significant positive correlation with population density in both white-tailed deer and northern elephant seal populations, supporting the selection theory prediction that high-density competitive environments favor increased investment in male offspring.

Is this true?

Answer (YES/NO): YES